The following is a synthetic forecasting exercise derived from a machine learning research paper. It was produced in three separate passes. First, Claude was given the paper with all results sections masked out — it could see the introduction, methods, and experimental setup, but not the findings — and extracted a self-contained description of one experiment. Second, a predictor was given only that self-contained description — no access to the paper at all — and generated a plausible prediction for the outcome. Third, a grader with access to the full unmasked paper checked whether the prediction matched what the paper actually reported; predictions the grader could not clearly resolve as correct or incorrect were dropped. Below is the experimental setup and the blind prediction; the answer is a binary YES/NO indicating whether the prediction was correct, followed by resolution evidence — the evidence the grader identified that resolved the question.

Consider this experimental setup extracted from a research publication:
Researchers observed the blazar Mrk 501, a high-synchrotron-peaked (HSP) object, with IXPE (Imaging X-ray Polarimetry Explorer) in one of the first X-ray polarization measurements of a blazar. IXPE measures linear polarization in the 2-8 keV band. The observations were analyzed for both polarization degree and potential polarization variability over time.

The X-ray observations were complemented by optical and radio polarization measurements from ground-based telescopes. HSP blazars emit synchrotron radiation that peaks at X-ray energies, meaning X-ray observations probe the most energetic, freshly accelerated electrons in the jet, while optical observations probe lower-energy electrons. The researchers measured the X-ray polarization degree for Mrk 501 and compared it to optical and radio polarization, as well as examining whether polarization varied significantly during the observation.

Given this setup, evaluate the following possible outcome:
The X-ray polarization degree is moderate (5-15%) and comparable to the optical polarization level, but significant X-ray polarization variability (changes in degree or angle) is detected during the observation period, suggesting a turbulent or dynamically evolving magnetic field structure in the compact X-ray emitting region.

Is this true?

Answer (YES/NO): NO